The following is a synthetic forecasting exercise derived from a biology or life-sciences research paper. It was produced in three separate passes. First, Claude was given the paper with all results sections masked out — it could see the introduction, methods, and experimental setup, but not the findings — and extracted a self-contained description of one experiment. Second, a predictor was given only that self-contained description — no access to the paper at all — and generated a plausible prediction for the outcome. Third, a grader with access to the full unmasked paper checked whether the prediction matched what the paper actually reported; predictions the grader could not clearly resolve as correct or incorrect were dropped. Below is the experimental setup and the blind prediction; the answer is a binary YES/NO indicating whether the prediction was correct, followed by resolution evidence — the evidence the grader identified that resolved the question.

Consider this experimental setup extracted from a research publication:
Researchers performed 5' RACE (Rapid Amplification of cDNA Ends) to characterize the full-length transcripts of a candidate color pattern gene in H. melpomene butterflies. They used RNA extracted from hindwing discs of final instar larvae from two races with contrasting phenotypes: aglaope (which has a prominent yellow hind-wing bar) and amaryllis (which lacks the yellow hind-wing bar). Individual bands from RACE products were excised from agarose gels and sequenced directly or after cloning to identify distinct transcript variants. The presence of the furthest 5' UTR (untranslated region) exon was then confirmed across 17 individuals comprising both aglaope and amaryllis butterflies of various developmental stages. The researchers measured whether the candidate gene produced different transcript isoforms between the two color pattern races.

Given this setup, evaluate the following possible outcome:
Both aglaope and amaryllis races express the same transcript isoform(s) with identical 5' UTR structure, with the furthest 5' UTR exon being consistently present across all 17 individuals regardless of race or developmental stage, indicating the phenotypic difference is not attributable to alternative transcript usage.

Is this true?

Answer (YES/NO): NO